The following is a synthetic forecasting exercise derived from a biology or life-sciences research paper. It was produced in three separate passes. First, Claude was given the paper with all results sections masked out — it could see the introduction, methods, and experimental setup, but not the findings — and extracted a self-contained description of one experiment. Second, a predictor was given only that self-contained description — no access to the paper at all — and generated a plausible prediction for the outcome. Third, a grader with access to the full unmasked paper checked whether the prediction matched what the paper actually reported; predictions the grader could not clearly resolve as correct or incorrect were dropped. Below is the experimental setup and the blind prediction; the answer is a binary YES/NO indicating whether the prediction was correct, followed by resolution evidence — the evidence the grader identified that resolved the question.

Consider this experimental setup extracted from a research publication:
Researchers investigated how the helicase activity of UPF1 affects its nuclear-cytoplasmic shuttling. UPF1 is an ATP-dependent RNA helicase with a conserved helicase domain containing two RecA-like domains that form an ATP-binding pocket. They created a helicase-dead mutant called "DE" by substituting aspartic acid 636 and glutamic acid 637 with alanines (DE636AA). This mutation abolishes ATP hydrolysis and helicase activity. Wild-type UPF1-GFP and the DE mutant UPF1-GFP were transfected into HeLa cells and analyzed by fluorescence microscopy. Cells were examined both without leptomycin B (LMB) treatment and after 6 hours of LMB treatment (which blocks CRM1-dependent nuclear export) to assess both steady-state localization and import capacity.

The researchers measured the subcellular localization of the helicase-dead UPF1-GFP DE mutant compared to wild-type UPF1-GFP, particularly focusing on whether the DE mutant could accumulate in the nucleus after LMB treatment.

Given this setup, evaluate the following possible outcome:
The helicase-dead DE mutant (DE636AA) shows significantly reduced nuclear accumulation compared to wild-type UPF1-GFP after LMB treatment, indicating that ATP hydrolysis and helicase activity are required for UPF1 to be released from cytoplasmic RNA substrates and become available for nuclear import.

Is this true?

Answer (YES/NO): YES